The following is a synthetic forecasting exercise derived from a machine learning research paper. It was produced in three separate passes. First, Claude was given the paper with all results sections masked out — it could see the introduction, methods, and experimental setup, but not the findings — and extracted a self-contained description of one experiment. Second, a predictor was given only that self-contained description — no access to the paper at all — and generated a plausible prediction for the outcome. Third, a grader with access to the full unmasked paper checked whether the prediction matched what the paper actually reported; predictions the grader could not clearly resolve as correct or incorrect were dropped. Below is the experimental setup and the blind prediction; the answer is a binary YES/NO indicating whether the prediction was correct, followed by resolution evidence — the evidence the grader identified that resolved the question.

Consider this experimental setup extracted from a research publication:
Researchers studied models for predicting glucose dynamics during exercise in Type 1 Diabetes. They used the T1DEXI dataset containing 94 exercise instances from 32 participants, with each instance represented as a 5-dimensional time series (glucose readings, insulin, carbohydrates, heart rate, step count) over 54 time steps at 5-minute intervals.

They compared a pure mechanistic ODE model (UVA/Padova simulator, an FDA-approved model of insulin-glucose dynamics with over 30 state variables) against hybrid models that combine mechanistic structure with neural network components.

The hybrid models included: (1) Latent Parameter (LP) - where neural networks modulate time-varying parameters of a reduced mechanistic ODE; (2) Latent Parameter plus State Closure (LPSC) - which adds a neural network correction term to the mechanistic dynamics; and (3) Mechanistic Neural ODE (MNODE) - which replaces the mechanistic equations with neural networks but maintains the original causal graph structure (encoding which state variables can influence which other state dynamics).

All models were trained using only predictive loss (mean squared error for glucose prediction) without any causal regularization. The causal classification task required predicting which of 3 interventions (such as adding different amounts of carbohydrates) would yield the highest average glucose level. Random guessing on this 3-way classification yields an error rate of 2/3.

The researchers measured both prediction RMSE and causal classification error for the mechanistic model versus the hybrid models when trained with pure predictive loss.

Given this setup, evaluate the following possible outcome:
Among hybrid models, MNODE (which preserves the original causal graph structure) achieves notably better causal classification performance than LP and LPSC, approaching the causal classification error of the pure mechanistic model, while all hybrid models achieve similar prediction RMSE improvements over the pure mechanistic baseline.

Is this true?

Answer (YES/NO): NO